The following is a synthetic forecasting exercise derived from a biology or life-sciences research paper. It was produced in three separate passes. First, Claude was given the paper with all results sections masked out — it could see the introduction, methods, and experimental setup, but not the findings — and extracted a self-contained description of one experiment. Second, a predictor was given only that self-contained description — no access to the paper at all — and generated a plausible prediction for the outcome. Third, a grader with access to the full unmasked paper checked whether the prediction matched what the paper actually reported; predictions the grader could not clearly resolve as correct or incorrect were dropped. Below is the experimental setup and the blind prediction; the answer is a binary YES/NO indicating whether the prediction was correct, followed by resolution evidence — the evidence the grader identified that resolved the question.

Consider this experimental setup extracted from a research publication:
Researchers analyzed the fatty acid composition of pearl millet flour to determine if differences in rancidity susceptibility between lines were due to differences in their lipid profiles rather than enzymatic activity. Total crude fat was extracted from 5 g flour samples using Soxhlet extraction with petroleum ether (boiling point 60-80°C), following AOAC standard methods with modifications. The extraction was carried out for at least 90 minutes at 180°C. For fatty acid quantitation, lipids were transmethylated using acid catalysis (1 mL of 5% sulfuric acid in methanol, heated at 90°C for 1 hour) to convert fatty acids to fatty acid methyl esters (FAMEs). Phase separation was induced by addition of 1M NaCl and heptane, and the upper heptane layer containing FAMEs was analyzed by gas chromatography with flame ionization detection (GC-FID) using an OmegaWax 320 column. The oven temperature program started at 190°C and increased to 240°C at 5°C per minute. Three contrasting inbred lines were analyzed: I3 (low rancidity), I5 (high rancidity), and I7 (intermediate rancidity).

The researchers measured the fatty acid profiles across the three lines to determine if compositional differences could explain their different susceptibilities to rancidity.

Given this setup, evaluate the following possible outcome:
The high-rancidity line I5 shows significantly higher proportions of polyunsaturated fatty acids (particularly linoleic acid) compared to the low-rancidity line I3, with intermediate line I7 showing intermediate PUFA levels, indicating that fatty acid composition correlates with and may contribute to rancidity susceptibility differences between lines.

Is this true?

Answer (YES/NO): NO